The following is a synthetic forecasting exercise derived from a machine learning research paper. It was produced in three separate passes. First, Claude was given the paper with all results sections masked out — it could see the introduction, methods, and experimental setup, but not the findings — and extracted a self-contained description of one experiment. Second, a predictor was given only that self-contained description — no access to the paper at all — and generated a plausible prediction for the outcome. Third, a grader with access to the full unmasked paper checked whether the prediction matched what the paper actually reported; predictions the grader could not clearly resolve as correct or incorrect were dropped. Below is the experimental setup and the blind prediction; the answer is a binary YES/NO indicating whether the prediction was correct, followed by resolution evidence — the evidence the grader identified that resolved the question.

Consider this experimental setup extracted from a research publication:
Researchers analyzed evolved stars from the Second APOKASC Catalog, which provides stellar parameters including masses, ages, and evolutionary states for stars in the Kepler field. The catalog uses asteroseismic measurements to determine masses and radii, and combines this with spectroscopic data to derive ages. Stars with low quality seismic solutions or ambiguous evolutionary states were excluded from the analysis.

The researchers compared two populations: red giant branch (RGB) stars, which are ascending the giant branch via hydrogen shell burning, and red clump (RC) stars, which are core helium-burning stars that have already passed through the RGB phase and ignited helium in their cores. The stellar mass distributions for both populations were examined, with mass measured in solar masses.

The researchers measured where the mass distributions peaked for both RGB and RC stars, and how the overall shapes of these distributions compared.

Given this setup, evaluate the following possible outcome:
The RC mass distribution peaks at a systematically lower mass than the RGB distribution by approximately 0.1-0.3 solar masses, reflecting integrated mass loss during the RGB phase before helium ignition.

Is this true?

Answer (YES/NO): NO